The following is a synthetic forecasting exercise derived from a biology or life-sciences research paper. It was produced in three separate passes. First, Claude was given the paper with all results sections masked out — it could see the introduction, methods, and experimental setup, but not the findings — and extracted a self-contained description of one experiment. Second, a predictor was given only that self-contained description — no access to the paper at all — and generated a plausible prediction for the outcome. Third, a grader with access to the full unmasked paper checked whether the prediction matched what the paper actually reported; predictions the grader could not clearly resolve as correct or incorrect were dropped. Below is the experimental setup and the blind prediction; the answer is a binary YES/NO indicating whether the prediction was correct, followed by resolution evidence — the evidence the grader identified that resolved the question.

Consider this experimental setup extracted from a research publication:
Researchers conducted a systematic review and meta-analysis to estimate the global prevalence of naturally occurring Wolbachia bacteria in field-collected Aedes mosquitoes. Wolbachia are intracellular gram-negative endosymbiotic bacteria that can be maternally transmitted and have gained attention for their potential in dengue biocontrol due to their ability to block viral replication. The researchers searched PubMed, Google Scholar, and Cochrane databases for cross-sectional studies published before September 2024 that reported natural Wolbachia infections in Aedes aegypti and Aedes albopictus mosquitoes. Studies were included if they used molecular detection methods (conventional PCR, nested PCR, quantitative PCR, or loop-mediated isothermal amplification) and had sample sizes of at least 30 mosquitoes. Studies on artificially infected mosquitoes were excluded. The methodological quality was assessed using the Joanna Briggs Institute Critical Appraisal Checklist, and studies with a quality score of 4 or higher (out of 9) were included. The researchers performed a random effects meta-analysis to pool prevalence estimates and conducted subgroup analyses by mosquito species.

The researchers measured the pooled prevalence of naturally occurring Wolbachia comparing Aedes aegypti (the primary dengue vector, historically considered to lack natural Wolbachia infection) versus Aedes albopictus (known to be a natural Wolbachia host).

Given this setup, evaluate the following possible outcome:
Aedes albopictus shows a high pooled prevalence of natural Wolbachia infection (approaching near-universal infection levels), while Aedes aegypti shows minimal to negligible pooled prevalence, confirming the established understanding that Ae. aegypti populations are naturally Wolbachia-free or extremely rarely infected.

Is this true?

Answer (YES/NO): NO